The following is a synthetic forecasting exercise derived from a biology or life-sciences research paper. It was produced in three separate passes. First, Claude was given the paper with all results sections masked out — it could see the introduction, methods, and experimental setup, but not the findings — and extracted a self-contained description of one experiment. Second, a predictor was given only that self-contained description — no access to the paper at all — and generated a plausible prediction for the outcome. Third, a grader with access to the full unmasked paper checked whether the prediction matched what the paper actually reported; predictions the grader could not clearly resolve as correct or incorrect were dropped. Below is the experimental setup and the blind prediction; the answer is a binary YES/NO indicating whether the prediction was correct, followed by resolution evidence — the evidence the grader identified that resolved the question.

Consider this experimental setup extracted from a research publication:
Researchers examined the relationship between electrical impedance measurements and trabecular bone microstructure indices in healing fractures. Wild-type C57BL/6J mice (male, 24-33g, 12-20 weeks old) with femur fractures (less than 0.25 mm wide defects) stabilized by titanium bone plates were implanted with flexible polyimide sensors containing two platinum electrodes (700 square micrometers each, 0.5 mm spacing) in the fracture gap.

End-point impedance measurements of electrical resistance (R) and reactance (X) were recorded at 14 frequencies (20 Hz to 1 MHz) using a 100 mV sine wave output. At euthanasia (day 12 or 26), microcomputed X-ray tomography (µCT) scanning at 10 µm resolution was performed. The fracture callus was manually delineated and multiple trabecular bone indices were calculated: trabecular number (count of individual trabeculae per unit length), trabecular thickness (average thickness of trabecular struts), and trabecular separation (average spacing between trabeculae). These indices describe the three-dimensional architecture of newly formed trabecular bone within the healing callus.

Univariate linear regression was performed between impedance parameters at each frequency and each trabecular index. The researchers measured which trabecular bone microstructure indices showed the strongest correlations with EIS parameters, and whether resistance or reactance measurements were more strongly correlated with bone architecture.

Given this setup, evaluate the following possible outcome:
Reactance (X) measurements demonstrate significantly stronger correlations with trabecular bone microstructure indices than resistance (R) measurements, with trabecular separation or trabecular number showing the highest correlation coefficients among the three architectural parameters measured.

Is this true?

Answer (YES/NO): NO